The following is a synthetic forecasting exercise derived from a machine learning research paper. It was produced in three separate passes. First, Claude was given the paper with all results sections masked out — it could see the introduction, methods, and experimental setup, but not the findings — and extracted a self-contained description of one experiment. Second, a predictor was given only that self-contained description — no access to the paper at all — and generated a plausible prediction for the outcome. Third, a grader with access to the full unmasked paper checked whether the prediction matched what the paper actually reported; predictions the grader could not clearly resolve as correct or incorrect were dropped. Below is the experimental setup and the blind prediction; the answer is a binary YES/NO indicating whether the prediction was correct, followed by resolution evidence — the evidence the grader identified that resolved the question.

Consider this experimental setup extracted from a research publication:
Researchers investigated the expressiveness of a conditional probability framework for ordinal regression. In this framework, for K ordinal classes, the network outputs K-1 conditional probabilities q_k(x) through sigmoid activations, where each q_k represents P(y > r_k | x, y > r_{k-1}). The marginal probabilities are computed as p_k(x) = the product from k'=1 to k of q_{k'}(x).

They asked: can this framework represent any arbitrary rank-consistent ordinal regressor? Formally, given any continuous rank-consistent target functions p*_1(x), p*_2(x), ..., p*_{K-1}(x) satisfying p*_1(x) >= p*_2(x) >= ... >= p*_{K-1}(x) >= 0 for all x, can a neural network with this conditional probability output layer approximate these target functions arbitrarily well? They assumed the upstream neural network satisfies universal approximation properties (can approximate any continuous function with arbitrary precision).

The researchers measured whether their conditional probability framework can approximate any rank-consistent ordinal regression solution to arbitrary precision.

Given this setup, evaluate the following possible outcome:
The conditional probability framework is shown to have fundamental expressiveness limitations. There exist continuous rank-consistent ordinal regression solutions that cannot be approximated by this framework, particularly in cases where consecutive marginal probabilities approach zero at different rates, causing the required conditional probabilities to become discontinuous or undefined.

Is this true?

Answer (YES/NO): NO